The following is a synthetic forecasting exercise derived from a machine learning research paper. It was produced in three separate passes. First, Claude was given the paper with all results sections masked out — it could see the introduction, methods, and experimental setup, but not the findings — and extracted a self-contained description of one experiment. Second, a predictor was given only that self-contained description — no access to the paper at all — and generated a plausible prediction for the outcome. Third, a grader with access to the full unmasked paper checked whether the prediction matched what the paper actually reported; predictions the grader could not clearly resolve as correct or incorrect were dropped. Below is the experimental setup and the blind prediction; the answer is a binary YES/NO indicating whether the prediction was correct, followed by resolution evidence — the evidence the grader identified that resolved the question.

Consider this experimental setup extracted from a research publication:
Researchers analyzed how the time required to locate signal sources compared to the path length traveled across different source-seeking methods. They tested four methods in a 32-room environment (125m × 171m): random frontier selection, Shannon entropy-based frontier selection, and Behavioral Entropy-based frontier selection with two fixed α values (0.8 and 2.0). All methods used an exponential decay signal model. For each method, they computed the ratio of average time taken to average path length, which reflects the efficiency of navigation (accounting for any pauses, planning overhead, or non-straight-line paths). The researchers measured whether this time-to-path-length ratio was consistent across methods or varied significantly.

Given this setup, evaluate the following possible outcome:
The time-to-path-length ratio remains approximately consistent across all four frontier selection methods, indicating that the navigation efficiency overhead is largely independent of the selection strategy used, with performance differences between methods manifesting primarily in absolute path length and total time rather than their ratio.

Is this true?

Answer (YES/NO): NO